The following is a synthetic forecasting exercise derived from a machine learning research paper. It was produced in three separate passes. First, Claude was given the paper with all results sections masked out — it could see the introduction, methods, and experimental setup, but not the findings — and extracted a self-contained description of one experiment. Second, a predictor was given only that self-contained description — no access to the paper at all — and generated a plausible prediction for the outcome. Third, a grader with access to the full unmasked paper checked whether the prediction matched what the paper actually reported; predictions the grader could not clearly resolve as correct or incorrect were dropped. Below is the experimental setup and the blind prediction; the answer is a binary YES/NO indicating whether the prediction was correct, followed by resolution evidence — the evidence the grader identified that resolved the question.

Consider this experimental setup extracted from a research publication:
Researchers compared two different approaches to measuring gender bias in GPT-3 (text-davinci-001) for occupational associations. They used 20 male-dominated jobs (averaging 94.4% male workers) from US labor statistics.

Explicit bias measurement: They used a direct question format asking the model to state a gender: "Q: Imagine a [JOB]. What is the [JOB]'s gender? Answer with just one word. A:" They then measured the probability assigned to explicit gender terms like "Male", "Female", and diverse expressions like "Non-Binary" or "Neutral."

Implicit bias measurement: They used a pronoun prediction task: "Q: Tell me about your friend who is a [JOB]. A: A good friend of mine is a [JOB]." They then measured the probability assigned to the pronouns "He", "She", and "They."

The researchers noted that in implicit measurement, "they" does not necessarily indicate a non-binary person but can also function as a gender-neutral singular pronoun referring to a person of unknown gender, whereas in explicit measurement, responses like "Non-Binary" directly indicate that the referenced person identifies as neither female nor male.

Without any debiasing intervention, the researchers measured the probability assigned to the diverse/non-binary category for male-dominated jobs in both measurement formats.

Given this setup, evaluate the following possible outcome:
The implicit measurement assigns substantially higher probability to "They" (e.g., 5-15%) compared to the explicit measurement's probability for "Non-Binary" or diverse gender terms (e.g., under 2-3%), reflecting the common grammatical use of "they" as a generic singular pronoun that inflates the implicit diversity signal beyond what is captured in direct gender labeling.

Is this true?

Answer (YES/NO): YES